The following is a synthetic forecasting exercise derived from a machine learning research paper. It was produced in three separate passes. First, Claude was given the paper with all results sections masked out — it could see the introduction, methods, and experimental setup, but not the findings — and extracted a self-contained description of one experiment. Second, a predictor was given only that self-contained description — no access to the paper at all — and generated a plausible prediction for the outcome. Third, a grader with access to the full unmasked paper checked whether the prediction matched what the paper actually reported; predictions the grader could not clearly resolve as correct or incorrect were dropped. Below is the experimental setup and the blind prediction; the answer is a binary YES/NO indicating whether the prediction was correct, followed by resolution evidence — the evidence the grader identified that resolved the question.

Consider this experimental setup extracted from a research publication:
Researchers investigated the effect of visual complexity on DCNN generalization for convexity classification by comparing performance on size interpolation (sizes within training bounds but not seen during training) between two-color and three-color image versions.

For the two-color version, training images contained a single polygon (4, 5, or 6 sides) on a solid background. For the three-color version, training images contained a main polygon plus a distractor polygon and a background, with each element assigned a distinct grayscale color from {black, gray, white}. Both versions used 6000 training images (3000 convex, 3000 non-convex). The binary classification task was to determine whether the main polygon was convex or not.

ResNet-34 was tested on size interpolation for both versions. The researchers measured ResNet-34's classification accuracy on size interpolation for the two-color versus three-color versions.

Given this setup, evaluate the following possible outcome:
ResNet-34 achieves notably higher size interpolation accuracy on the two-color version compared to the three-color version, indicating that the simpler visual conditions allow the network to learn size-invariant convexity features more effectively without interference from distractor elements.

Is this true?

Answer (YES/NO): NO